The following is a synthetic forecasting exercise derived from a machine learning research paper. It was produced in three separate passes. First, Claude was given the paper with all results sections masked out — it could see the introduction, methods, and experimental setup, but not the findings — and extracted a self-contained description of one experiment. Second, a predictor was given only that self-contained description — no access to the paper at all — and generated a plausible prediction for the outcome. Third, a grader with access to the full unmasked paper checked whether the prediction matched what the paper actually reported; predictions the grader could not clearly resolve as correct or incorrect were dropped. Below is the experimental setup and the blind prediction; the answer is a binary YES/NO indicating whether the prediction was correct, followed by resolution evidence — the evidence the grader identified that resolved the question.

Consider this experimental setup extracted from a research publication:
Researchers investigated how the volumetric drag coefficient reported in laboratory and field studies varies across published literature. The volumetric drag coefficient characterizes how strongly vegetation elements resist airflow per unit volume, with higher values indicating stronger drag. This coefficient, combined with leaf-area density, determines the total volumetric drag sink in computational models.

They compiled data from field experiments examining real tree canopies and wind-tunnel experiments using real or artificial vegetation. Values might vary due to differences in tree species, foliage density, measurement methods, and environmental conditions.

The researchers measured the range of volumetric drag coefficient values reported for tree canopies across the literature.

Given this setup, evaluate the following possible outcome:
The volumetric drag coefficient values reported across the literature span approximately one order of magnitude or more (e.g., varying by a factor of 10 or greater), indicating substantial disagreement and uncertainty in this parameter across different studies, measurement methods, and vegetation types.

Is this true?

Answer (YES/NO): YES